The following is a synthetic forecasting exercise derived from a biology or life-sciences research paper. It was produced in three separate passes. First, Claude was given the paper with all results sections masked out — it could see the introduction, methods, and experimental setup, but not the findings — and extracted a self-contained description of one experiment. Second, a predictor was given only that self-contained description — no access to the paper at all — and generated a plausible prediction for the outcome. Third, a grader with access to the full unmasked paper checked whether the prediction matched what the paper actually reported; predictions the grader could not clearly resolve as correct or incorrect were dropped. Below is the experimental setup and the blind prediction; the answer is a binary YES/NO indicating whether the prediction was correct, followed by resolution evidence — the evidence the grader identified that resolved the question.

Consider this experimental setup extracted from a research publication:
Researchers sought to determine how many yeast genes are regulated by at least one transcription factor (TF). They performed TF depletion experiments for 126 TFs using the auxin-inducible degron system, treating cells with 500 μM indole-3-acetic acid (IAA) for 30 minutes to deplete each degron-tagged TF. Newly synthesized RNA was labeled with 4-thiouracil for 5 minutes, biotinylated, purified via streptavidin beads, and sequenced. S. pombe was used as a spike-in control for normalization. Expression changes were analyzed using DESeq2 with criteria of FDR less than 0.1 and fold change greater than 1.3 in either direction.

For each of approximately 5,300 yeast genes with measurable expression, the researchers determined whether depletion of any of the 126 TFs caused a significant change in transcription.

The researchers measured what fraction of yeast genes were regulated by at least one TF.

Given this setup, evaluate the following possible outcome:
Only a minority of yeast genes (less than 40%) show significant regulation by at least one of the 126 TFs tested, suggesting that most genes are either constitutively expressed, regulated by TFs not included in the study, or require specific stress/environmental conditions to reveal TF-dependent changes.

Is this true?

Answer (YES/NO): NO